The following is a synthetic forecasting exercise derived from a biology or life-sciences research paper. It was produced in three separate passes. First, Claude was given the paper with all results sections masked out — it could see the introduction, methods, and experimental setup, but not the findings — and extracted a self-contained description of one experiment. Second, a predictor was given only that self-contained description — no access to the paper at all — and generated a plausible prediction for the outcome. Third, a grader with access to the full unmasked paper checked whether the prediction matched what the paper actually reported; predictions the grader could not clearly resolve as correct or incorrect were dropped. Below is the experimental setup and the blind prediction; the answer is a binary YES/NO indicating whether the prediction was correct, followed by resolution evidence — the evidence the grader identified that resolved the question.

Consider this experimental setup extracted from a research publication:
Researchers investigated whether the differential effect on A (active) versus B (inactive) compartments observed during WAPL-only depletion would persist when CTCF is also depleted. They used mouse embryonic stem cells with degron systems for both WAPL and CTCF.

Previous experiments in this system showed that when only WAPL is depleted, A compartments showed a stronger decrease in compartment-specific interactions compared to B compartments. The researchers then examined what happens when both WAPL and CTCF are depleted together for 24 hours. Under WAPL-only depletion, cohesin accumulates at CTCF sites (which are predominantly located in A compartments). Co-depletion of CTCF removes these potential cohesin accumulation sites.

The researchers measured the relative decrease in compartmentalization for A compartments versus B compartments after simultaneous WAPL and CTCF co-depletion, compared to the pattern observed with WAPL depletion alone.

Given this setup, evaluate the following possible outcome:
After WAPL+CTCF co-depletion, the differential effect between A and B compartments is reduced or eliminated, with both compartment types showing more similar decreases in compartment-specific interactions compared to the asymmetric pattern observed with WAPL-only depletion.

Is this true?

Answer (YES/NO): NO